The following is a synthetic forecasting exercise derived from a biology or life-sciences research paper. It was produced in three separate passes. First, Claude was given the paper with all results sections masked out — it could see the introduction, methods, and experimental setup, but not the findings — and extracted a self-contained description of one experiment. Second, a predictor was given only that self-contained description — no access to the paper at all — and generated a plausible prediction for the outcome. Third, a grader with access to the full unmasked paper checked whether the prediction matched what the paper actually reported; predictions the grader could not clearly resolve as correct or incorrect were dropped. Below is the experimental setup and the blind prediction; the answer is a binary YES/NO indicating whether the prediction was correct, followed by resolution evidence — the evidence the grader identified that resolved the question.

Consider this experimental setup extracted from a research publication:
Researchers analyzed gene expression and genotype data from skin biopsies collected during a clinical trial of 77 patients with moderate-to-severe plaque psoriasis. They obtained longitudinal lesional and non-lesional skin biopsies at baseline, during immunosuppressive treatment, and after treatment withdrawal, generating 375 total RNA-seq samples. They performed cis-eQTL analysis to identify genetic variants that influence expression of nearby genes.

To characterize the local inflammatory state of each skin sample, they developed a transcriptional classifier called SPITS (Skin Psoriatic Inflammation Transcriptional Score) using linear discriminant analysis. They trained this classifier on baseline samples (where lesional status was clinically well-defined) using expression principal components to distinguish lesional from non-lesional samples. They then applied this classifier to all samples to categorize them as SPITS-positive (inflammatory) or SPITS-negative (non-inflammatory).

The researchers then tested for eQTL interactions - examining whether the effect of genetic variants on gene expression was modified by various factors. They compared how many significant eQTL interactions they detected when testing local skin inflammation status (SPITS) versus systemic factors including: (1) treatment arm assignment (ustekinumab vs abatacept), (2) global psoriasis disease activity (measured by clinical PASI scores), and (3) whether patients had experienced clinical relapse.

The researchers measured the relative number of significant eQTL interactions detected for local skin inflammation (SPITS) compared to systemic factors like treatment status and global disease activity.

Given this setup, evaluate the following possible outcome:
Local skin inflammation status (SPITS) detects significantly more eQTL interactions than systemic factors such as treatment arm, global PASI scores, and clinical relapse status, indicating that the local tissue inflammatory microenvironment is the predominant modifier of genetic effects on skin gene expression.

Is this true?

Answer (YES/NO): YES